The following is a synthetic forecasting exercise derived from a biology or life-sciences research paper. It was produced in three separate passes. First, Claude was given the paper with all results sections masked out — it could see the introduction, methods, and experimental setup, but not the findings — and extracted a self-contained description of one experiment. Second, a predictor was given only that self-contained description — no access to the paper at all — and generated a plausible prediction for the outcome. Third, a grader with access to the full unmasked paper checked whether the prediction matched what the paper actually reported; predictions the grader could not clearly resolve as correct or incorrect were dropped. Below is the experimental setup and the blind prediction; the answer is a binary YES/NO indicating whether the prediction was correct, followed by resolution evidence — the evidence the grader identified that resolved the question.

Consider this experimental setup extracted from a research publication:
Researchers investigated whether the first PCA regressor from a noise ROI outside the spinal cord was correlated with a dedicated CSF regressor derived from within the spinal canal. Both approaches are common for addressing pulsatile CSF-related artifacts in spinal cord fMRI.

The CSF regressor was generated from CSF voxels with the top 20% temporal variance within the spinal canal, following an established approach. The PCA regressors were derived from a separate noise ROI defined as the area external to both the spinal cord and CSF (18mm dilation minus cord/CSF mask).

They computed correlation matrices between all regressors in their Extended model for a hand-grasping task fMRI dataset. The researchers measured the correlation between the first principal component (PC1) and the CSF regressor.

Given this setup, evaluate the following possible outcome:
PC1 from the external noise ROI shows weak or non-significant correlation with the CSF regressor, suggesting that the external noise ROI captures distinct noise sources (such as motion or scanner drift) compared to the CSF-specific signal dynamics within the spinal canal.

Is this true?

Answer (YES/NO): NO